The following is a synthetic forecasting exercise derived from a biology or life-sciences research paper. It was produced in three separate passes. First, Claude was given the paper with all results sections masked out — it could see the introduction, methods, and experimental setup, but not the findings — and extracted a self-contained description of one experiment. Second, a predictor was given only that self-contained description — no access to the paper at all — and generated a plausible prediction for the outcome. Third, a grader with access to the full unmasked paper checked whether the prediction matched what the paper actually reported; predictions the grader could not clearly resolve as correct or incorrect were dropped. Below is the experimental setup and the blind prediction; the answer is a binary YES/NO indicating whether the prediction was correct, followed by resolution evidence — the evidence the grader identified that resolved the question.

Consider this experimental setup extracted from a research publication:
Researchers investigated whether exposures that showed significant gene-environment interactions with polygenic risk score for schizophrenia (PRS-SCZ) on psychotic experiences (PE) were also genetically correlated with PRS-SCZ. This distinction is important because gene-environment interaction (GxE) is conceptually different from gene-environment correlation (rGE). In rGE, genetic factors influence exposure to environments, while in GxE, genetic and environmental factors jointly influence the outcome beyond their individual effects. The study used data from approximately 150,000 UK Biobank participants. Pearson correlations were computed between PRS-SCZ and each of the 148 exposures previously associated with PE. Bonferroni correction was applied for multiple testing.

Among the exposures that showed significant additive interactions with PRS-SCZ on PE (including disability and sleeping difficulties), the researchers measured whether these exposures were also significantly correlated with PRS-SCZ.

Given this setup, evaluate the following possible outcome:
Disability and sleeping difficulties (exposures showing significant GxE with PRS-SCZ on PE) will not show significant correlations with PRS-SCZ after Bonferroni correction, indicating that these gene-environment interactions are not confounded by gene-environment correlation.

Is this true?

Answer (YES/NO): YES